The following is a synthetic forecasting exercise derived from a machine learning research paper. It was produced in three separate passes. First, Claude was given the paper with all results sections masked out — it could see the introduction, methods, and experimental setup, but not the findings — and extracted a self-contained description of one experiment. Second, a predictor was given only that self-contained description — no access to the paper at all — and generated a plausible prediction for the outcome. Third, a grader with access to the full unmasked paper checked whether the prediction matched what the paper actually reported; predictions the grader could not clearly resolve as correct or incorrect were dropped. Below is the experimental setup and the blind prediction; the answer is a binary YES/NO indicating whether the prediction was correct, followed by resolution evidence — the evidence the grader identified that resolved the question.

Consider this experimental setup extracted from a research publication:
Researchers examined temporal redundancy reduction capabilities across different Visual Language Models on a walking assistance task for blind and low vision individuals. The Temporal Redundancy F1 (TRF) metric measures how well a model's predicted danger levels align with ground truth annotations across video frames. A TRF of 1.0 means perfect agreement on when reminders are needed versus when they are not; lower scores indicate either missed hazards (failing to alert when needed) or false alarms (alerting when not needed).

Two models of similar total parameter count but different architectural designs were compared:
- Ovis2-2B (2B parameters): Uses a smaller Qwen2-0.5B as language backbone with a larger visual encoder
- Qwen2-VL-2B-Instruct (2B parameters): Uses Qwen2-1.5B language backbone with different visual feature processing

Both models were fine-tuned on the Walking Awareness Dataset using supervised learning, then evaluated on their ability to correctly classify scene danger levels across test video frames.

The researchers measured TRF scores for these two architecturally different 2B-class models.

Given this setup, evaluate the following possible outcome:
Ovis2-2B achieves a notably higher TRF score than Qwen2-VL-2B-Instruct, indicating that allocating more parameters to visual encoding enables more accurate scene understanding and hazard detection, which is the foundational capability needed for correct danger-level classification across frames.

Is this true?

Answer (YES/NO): NO